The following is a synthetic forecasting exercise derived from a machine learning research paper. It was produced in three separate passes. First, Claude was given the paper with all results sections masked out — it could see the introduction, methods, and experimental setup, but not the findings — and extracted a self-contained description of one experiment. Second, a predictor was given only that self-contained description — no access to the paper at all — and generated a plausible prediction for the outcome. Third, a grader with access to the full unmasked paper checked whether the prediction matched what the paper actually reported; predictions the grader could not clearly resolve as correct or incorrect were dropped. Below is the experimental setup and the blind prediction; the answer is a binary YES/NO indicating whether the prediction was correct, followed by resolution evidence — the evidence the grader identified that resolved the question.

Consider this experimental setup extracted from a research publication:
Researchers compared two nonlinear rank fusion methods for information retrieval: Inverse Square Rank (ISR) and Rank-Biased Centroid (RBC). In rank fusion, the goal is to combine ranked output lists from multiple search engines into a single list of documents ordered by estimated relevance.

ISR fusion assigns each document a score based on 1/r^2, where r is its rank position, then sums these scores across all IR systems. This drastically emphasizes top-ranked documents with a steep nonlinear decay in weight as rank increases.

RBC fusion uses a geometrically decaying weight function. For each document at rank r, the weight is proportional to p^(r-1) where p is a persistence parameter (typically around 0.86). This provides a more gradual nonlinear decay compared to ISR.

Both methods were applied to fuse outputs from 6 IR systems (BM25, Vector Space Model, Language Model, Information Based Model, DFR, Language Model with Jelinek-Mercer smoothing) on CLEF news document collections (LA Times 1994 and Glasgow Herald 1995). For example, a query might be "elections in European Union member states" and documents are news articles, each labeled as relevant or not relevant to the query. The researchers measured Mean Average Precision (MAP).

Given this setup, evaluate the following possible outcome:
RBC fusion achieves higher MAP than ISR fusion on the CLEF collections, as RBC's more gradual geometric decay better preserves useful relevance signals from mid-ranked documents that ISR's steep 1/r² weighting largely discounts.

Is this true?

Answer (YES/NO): YES